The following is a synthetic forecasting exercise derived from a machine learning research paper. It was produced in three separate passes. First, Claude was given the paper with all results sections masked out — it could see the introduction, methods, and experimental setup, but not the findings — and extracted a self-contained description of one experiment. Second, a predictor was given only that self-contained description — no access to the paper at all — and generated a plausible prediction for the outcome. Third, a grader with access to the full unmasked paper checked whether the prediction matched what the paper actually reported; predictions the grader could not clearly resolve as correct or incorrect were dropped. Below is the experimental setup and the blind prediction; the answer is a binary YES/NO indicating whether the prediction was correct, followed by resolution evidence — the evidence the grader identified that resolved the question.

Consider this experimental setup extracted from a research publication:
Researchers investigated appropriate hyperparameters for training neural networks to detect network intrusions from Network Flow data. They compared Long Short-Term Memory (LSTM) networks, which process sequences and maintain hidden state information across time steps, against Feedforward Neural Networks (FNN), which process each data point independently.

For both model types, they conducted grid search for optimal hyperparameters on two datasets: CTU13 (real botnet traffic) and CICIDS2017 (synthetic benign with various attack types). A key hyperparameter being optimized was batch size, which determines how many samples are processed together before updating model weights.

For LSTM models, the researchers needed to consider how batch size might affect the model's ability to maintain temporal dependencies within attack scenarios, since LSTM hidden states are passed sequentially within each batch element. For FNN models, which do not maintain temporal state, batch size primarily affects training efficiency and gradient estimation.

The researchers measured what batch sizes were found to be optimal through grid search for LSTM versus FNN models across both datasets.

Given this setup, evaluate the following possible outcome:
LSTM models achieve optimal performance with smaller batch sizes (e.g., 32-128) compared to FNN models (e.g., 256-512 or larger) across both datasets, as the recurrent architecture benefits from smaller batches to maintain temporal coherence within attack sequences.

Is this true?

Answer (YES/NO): NO